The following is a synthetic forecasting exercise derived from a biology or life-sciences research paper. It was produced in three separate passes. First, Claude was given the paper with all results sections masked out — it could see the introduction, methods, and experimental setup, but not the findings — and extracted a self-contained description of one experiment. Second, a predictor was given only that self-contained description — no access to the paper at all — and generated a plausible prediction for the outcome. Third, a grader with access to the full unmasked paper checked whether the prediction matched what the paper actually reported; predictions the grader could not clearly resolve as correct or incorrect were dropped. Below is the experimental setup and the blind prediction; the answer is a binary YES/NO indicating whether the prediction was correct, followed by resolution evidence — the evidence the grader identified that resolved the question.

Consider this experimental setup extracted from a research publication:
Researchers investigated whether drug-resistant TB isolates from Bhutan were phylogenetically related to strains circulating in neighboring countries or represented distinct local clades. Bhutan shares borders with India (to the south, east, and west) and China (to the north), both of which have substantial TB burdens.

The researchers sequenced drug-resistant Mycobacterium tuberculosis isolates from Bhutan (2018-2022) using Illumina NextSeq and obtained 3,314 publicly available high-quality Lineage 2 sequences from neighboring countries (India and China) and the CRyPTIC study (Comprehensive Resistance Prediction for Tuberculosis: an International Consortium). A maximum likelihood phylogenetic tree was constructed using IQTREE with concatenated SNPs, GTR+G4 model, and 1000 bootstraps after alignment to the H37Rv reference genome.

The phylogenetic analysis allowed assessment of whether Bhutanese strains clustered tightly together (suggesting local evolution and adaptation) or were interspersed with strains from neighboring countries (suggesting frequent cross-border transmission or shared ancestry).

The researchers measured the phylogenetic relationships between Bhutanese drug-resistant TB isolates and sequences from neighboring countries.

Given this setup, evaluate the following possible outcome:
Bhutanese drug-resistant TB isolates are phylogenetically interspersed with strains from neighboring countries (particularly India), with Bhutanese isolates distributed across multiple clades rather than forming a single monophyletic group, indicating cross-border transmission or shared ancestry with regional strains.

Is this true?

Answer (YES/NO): NO